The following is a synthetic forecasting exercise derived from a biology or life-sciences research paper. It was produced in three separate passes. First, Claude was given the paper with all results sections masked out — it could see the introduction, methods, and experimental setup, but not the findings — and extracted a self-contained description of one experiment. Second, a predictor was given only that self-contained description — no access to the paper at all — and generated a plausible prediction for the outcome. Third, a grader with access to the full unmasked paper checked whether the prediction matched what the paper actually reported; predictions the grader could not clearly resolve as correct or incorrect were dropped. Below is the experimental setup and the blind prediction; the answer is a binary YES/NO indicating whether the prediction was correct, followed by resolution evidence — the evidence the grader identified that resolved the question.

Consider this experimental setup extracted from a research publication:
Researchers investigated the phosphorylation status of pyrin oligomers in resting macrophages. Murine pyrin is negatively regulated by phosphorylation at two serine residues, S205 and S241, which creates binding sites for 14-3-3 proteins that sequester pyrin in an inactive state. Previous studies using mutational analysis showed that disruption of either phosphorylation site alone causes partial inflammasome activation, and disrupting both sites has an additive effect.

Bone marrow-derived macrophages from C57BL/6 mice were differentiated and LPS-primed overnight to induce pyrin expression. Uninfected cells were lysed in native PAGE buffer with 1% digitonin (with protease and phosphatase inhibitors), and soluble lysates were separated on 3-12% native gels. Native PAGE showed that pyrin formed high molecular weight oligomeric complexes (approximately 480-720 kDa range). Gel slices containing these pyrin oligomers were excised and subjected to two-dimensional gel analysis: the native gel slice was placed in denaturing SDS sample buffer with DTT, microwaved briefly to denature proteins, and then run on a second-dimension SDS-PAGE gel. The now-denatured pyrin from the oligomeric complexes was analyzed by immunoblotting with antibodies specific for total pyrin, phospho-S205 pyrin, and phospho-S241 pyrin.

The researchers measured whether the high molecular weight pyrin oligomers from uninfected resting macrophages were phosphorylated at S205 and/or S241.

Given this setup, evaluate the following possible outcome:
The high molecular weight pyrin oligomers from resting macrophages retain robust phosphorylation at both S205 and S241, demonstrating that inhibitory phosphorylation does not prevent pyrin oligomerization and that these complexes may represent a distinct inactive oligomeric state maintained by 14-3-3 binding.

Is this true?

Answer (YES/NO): NO